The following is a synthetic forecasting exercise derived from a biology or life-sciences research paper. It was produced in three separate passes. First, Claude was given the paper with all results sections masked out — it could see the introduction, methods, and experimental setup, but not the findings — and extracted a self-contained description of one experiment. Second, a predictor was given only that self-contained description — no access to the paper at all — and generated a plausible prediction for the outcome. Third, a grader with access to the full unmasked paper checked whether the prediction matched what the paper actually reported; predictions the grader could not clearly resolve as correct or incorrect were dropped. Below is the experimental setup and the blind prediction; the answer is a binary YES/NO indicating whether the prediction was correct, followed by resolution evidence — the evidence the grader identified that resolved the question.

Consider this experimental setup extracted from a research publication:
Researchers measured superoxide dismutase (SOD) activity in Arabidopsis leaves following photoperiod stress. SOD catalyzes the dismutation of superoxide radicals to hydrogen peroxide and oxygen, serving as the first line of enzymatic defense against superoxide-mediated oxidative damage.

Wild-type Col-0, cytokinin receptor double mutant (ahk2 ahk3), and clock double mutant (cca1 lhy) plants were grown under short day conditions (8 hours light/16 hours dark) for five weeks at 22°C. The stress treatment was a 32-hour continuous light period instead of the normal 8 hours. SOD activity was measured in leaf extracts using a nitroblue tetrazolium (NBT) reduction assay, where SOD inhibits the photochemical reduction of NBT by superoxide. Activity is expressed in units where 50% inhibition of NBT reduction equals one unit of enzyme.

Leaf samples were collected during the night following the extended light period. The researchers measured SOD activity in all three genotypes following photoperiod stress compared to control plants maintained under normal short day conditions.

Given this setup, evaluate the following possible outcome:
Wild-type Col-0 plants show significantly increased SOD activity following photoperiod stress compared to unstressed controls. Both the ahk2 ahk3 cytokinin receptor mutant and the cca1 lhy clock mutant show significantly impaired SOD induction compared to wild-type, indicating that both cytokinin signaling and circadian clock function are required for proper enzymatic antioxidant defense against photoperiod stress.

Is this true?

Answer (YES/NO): NO